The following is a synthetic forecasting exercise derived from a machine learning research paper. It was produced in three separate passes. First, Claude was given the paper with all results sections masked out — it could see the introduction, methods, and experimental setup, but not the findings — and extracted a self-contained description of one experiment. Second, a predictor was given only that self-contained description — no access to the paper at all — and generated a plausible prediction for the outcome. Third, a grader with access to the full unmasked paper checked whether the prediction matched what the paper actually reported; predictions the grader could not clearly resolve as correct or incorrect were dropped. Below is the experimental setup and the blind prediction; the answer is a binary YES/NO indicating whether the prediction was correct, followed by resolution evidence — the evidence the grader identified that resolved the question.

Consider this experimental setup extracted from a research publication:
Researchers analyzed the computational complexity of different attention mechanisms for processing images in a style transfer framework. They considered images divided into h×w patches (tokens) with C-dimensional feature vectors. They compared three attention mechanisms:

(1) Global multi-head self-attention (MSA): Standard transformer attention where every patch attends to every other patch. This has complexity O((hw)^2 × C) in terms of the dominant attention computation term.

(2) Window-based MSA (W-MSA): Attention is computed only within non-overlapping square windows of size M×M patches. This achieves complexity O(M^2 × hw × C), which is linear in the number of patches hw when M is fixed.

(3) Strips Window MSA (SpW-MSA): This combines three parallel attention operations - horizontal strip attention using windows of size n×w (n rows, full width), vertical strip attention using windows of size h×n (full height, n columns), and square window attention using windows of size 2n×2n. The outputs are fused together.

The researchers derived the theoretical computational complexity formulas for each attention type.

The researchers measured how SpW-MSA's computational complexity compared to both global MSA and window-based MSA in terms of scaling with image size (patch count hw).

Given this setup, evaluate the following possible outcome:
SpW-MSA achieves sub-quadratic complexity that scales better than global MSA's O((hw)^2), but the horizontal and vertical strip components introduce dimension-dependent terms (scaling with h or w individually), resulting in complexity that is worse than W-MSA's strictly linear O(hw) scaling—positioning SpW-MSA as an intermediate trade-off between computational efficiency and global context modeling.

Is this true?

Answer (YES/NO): YES